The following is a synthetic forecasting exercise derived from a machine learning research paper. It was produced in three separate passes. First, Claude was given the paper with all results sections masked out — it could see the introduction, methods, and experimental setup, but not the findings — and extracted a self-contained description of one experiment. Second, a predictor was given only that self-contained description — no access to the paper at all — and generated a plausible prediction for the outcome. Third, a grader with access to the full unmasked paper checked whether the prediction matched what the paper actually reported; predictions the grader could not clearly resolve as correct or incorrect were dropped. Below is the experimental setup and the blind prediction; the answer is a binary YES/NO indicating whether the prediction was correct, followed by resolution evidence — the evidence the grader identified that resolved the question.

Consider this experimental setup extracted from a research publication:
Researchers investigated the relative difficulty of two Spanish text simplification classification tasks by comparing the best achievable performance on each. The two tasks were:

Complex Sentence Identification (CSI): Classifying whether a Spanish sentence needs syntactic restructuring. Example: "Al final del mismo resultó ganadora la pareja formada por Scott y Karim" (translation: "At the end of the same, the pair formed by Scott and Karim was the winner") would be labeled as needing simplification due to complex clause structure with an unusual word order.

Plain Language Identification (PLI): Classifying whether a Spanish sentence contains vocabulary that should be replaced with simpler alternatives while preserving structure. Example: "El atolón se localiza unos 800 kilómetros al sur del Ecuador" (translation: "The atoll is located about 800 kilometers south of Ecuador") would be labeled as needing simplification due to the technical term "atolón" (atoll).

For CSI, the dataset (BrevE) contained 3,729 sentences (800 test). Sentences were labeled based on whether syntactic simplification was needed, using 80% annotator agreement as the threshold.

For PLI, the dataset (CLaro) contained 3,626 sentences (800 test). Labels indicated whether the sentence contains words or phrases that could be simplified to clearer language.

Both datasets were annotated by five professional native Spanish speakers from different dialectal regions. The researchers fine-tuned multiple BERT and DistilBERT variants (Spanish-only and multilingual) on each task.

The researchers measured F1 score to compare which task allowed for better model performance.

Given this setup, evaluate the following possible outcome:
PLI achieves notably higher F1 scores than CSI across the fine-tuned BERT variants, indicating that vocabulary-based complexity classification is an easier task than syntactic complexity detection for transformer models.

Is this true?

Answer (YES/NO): YES